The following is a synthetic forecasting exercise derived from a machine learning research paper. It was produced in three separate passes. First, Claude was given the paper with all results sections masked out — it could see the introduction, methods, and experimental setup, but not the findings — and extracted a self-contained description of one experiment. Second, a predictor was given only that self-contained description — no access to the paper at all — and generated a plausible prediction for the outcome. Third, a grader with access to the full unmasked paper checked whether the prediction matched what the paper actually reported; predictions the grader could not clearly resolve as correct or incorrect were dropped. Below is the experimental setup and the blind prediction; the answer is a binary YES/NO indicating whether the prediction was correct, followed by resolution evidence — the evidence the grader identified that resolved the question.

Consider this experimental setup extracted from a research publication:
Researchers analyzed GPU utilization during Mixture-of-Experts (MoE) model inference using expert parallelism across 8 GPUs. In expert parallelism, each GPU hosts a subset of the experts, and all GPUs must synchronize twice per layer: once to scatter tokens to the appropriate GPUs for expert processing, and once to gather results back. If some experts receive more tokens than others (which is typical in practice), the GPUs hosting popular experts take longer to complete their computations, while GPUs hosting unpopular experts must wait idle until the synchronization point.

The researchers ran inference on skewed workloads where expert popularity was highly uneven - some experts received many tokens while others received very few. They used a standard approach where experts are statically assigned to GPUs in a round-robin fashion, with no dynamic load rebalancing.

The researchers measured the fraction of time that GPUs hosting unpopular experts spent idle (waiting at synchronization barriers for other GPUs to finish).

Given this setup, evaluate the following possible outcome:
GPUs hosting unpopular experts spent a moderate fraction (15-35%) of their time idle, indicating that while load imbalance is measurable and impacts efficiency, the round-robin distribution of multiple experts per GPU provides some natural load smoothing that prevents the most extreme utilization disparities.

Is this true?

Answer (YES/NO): NO